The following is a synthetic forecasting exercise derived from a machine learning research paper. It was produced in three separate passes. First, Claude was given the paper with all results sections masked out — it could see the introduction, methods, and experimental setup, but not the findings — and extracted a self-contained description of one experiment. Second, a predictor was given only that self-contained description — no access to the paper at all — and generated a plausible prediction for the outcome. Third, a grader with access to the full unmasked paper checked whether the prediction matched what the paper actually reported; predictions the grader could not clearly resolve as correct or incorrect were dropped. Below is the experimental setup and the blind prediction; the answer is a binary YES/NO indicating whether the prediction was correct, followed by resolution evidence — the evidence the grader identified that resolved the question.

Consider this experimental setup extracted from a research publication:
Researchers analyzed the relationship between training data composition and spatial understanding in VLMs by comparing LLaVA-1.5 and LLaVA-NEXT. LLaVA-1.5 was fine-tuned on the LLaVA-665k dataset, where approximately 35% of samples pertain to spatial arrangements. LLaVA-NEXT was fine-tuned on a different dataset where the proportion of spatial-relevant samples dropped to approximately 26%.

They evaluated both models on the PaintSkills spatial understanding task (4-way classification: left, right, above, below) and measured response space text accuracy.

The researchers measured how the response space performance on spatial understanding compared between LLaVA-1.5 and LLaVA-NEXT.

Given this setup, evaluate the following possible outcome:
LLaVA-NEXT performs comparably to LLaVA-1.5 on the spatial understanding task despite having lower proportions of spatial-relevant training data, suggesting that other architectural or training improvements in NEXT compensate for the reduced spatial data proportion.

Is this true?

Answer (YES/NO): NO